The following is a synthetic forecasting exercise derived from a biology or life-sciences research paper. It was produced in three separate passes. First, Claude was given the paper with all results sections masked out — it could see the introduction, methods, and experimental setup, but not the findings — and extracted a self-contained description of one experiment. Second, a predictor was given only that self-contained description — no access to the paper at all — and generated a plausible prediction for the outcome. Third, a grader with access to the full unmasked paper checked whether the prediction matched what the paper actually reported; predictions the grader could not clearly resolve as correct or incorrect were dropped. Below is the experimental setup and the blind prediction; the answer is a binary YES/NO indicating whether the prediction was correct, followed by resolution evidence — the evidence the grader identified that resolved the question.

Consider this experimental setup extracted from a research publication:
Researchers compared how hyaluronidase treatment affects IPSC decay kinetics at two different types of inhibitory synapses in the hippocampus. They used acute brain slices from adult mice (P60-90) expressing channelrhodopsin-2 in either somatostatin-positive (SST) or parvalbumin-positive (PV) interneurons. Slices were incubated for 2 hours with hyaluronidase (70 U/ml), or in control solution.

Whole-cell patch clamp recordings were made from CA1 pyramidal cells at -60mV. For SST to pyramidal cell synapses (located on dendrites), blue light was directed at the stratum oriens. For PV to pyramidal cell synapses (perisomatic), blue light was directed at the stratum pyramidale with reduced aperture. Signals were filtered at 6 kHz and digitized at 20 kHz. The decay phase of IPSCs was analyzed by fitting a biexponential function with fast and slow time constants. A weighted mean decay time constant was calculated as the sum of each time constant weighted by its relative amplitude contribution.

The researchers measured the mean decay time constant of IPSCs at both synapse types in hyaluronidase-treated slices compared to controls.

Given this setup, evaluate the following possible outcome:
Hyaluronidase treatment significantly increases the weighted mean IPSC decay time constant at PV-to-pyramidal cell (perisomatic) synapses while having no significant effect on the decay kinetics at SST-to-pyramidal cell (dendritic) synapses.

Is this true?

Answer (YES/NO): NO